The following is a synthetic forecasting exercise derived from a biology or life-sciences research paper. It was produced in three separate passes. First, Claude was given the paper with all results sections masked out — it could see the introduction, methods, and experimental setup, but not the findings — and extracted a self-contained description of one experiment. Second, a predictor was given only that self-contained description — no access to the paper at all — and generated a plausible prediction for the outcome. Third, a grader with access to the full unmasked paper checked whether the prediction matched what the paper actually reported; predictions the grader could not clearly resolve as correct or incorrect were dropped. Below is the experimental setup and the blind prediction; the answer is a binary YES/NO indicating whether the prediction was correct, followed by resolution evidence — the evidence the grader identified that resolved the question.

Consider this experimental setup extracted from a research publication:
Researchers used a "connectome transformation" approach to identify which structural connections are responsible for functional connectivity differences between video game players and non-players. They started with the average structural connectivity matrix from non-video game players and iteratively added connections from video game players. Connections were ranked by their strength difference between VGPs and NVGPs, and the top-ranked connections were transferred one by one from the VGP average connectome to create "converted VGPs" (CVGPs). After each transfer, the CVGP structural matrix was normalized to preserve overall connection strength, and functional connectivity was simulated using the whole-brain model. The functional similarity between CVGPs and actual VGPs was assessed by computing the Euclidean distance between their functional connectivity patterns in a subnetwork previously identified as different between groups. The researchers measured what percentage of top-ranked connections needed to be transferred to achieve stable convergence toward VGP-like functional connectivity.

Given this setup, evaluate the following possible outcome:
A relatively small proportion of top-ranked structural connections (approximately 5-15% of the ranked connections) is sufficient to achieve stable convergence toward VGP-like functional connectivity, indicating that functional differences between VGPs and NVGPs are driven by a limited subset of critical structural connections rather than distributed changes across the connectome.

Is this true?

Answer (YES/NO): NO